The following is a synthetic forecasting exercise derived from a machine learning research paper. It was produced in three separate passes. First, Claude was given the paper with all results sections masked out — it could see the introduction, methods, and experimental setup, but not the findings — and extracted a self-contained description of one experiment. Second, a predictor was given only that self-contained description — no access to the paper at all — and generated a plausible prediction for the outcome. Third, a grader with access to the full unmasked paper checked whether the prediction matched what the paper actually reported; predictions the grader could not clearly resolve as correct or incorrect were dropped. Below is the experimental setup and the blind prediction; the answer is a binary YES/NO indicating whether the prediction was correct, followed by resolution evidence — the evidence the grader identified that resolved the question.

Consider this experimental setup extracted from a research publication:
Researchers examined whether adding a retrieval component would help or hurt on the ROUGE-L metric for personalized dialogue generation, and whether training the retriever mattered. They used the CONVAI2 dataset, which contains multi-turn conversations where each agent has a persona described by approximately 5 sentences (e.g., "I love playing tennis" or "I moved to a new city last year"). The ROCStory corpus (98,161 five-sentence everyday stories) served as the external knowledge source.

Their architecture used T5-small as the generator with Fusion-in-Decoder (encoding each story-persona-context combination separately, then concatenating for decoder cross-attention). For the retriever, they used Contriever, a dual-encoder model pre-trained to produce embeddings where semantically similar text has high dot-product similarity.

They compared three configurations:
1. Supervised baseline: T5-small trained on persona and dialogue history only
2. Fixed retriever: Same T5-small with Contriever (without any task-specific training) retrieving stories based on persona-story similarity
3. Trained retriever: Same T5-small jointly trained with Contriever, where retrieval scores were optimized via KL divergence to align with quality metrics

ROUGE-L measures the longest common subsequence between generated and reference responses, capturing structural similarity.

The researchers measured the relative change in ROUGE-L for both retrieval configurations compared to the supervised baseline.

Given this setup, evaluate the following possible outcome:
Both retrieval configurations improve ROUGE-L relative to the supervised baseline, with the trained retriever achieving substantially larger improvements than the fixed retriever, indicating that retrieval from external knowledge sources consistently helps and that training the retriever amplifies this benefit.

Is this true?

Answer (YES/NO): NO